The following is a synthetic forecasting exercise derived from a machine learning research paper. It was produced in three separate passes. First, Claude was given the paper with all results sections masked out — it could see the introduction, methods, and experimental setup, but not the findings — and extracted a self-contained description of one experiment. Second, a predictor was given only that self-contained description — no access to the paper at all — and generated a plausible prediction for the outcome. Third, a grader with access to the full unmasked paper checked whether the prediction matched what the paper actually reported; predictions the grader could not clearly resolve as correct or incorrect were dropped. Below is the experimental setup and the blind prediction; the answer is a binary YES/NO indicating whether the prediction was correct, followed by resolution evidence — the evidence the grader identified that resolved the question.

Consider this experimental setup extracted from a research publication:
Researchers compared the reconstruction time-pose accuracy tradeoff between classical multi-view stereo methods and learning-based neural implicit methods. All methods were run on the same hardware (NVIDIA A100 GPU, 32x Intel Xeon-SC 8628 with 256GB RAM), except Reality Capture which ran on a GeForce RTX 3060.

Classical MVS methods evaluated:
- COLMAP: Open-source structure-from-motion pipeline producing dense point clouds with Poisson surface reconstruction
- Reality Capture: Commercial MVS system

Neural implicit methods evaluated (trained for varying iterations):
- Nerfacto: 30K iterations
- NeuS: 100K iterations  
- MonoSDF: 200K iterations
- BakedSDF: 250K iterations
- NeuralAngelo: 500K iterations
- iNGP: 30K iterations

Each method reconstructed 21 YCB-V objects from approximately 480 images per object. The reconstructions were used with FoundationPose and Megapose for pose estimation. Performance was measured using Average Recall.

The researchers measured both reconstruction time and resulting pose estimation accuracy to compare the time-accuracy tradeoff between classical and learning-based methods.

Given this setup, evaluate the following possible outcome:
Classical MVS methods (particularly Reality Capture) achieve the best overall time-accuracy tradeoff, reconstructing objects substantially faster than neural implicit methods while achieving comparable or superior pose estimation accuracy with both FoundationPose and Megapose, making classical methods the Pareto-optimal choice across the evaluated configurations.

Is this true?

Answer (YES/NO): NO